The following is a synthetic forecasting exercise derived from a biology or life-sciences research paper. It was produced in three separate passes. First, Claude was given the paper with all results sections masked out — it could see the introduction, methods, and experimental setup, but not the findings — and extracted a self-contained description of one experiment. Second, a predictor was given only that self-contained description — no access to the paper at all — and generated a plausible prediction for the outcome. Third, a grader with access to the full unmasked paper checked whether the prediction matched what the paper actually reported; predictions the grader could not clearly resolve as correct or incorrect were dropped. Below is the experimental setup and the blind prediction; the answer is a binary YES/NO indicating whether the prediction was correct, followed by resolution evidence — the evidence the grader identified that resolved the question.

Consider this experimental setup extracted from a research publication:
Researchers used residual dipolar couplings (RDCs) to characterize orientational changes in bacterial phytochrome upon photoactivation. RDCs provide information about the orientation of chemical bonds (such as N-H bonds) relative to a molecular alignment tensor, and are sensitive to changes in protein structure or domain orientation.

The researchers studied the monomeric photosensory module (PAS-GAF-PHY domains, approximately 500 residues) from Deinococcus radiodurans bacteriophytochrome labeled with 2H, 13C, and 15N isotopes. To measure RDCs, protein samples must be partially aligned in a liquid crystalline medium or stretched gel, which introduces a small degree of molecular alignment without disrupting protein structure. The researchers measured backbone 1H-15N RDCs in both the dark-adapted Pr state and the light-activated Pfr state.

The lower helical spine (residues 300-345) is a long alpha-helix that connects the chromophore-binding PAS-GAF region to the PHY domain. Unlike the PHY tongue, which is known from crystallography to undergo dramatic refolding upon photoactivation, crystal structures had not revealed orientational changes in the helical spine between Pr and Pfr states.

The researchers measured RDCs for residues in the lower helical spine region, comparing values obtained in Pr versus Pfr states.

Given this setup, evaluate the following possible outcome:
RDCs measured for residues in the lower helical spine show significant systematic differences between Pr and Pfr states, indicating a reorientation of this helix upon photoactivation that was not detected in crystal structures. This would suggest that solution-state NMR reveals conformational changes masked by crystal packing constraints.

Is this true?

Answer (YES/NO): YES